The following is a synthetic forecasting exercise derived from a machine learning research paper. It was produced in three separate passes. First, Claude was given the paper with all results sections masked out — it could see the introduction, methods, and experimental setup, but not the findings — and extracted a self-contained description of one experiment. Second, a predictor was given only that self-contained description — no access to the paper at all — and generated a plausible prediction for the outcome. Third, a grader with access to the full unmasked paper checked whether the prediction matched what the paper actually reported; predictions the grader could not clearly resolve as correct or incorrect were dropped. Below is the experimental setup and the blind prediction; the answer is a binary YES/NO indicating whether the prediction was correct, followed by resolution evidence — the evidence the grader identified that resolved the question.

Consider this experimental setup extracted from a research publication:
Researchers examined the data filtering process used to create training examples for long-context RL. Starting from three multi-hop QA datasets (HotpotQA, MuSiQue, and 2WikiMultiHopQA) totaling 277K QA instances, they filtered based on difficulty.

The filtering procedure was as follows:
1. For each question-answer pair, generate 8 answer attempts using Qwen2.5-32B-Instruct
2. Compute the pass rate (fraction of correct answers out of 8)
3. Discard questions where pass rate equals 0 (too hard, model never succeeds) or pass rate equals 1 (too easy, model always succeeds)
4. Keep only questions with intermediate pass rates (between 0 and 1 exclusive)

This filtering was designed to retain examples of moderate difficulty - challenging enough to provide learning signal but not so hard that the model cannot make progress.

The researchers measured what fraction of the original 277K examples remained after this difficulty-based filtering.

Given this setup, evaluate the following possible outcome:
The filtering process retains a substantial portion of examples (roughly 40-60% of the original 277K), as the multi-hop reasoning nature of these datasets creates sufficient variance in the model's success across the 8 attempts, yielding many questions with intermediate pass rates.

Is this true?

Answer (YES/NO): NO